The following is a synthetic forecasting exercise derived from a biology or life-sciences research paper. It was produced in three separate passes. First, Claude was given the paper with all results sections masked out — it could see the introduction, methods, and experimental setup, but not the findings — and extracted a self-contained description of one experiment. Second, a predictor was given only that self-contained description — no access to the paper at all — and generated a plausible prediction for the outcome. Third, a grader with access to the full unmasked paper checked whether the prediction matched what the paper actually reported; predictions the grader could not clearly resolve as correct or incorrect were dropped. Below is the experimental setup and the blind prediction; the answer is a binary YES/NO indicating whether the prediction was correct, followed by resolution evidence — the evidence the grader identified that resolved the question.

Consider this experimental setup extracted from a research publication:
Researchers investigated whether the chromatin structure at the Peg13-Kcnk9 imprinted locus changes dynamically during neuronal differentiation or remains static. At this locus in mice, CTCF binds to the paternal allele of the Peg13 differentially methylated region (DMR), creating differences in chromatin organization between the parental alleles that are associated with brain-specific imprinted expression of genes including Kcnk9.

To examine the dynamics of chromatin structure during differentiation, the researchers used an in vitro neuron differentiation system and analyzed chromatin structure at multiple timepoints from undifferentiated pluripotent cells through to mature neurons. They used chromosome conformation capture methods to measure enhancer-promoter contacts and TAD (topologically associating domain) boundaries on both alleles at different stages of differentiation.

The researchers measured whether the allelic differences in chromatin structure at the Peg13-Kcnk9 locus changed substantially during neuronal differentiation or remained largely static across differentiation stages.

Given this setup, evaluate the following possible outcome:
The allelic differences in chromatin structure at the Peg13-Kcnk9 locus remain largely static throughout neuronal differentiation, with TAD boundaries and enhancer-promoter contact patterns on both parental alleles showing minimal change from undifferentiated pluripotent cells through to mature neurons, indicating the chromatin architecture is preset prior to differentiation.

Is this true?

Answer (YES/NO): YES